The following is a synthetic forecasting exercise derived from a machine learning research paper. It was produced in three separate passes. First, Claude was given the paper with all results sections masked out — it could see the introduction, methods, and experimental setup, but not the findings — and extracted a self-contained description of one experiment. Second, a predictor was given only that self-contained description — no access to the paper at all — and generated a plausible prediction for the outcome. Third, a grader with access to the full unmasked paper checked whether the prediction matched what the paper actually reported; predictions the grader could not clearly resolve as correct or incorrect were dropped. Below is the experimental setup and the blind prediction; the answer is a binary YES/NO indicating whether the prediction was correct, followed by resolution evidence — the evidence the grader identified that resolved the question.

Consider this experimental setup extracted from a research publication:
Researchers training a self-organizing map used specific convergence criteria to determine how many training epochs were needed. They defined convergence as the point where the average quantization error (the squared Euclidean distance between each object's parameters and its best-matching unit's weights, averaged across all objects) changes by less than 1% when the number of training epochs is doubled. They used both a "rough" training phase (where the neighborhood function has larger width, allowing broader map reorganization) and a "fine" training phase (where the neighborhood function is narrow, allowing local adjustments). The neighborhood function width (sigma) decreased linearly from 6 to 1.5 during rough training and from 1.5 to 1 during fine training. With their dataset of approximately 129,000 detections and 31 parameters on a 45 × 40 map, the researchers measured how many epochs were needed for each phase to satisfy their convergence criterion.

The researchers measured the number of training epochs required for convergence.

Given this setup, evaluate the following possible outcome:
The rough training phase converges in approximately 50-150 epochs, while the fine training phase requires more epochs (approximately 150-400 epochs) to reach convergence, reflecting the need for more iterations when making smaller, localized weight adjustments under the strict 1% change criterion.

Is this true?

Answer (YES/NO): NO